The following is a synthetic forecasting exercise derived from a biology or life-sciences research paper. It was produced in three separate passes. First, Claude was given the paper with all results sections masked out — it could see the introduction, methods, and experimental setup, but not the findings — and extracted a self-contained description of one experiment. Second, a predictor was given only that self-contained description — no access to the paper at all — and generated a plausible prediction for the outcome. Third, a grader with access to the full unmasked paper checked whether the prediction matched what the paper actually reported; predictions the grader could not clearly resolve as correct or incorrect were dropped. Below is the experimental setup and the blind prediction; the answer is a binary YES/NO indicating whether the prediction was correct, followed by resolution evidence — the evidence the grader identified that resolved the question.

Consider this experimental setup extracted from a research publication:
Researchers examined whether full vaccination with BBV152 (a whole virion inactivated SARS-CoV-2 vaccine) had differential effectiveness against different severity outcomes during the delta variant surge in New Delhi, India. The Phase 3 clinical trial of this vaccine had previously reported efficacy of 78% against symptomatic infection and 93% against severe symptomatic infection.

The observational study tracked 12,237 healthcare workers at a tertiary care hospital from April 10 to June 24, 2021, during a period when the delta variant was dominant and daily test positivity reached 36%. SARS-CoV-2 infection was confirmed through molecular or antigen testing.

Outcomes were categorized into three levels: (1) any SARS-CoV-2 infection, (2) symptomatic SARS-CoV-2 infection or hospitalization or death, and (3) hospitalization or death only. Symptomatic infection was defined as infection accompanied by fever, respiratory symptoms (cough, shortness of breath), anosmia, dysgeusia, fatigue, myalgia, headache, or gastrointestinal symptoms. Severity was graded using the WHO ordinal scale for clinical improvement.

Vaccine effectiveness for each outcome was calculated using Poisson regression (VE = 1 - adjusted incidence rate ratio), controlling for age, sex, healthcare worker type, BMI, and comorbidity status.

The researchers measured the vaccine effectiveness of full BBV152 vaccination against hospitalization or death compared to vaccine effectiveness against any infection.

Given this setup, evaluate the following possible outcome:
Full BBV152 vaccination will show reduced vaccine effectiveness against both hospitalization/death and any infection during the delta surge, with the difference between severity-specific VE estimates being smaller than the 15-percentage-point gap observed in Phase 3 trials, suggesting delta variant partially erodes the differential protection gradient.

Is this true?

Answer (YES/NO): NO